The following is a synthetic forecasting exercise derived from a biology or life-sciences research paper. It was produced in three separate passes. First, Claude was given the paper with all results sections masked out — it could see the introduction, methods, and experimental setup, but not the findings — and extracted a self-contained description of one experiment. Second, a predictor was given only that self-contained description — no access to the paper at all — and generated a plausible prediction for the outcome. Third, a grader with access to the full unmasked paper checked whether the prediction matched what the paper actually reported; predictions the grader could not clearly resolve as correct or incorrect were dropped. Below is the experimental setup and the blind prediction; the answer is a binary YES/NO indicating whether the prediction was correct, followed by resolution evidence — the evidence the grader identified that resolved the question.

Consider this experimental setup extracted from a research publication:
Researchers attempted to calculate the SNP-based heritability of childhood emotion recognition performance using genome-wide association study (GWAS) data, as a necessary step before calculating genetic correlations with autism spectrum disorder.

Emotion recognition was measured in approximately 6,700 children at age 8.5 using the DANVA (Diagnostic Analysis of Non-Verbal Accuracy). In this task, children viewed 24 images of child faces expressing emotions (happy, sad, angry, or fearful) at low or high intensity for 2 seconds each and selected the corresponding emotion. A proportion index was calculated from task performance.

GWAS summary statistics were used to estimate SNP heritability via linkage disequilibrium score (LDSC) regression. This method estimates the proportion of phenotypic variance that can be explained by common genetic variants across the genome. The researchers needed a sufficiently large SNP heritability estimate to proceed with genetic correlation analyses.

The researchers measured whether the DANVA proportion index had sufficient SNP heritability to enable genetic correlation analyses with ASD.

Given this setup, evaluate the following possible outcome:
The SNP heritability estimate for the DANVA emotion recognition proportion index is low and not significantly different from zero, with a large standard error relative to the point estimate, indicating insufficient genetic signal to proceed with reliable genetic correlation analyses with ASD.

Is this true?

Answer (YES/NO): YES